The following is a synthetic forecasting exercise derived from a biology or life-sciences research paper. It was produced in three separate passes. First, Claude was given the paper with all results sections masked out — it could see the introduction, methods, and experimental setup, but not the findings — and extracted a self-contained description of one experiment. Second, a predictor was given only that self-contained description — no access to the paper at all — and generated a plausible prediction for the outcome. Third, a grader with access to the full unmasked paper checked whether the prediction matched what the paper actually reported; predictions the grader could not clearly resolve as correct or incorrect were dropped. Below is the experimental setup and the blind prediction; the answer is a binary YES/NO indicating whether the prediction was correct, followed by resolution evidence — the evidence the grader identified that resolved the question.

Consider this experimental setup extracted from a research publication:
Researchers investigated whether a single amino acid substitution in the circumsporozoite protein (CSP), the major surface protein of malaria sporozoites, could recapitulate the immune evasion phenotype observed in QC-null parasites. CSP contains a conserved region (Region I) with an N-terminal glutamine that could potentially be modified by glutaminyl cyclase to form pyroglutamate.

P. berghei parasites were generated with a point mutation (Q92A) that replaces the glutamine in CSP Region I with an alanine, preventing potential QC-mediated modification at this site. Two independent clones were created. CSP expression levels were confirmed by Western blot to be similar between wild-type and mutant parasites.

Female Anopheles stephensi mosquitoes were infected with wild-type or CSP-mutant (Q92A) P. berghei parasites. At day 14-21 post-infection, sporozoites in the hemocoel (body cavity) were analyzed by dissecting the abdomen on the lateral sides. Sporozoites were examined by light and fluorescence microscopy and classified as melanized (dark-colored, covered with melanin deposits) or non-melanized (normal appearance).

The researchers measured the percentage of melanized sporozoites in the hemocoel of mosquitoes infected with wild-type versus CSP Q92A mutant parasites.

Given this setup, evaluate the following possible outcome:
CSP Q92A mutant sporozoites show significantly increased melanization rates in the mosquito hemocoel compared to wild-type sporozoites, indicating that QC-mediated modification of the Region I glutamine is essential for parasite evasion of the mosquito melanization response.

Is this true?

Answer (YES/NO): YES